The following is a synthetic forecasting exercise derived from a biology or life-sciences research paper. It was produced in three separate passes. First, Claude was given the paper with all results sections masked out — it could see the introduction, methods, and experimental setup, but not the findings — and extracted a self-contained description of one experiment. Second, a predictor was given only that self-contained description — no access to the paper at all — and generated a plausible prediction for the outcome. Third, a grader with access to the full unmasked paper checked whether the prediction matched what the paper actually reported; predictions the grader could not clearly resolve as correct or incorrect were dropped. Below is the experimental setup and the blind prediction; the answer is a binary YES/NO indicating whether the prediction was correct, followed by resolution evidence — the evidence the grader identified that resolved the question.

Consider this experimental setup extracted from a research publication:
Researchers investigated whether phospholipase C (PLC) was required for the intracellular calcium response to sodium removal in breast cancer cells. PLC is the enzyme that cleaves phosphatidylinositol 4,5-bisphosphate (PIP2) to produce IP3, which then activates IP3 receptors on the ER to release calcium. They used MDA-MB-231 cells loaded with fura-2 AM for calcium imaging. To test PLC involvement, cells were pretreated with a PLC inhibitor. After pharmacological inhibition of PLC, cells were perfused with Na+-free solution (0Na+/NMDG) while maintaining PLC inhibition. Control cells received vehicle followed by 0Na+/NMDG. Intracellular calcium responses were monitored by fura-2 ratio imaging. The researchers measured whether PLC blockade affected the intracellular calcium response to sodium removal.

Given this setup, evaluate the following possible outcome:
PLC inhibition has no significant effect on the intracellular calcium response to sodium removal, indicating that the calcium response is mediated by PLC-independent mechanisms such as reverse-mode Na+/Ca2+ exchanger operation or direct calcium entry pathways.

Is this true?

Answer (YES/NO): NO